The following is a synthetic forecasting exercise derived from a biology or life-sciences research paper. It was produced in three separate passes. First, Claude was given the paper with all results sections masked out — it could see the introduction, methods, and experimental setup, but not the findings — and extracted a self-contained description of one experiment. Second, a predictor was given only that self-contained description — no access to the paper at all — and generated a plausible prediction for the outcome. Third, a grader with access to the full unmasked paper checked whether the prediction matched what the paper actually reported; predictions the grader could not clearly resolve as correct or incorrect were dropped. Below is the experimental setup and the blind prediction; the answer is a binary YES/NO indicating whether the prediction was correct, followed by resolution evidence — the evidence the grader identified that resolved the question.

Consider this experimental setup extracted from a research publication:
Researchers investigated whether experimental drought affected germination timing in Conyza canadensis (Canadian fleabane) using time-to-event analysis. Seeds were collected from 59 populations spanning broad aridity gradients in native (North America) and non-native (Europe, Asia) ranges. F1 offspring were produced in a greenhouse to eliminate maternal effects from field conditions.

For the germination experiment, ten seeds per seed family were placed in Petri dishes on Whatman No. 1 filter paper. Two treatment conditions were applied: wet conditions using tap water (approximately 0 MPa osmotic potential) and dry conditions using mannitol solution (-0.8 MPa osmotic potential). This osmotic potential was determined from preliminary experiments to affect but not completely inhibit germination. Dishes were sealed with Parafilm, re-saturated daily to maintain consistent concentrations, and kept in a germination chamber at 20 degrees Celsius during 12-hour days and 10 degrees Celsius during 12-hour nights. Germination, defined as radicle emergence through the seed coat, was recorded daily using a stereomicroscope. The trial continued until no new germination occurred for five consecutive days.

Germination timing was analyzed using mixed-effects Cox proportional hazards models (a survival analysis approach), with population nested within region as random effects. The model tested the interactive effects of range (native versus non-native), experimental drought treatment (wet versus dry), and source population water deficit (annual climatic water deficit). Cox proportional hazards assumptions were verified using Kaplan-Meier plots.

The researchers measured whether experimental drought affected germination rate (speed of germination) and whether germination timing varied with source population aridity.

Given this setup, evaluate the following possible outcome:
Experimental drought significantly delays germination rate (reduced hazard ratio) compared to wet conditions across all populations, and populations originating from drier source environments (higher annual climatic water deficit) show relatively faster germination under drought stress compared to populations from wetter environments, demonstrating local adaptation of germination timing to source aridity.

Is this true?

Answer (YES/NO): NO